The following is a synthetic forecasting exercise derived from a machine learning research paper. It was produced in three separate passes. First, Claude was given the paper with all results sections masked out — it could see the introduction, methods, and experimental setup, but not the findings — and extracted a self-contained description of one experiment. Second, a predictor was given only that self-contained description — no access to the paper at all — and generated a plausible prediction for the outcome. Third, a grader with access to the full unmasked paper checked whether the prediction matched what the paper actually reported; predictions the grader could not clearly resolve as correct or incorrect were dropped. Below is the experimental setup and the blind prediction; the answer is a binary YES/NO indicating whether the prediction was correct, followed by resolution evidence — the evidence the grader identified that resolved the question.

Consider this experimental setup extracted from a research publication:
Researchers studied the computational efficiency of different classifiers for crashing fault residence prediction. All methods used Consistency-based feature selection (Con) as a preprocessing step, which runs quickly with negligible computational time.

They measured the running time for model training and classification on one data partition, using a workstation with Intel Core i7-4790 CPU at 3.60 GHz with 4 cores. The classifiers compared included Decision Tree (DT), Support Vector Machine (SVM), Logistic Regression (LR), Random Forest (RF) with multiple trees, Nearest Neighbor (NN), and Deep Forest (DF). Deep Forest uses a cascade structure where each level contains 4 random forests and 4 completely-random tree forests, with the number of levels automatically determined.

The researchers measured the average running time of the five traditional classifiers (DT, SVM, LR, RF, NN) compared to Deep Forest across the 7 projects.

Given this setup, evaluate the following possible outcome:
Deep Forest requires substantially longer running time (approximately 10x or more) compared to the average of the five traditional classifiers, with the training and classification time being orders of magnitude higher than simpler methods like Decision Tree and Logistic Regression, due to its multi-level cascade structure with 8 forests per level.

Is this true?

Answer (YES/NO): NO